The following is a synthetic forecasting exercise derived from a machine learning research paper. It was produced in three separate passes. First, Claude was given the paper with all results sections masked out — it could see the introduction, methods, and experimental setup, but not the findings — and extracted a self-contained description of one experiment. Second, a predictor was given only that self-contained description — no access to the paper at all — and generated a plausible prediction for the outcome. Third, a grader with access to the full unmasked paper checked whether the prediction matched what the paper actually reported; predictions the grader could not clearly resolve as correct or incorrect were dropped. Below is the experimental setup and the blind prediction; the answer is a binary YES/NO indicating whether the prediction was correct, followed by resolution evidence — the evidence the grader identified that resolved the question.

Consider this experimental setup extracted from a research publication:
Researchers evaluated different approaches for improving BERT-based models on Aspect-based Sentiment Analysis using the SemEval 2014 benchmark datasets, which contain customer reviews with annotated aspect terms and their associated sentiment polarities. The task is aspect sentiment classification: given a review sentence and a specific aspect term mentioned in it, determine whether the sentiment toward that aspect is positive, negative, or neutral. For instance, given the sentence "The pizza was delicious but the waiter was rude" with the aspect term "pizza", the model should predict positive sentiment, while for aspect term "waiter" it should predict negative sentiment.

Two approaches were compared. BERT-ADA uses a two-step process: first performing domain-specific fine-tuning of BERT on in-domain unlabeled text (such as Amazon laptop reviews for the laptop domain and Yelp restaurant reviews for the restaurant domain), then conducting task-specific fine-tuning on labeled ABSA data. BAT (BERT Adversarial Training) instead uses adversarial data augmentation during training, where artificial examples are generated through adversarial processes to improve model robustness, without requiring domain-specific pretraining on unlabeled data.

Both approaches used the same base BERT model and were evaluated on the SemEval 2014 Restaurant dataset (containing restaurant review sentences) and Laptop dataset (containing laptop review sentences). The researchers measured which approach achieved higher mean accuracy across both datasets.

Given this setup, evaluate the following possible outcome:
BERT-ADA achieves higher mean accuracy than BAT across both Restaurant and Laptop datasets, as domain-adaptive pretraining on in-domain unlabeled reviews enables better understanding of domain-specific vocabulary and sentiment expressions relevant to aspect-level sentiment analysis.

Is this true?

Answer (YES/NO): YES